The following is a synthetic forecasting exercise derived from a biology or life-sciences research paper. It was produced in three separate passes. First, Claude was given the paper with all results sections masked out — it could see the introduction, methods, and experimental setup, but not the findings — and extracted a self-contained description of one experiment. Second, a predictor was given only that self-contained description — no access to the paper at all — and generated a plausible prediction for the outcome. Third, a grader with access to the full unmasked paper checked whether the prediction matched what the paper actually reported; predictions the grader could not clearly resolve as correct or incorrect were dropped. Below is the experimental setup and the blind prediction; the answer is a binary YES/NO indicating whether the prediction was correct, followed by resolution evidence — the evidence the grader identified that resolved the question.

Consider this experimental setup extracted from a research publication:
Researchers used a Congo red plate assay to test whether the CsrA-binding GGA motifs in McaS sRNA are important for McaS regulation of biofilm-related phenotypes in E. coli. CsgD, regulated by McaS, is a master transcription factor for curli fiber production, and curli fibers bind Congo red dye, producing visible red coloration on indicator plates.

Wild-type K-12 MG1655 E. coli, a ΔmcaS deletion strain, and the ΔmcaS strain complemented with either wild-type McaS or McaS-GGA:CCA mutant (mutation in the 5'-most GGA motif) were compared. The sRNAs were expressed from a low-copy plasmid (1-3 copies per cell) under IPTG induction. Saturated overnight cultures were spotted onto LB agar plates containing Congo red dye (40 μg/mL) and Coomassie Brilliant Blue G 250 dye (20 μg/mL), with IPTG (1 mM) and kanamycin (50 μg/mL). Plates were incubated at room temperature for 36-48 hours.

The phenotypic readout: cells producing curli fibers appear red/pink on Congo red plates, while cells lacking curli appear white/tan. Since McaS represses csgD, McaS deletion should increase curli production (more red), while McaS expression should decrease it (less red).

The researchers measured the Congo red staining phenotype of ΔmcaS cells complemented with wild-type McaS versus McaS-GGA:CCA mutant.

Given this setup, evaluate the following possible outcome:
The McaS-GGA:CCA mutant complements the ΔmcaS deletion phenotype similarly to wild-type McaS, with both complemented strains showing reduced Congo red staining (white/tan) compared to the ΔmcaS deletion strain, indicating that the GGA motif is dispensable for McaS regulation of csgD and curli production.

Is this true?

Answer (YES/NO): NO